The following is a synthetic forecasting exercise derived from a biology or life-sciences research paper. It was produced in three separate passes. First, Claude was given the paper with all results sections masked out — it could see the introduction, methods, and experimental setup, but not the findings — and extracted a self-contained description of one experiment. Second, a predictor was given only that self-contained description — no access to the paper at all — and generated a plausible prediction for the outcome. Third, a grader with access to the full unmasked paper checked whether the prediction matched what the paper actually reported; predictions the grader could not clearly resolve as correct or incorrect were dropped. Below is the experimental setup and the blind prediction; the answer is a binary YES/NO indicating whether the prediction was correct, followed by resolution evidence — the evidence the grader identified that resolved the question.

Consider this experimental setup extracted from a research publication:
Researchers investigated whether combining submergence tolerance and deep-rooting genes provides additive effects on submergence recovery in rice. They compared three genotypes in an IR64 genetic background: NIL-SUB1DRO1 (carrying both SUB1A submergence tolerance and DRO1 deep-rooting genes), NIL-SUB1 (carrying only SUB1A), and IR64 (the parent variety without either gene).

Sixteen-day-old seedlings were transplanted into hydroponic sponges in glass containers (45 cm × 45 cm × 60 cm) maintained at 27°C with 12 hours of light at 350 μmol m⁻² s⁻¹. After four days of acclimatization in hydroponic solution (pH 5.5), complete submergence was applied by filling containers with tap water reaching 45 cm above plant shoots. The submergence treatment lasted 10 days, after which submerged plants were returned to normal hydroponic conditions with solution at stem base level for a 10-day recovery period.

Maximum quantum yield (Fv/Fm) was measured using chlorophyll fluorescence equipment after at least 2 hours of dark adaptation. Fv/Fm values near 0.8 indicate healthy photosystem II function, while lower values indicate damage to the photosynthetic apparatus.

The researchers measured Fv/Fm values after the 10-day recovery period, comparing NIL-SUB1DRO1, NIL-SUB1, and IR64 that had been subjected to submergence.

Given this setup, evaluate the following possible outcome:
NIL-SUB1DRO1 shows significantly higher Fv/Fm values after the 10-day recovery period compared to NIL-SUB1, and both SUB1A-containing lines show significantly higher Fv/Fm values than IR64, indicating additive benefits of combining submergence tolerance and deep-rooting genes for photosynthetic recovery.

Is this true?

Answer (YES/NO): NO